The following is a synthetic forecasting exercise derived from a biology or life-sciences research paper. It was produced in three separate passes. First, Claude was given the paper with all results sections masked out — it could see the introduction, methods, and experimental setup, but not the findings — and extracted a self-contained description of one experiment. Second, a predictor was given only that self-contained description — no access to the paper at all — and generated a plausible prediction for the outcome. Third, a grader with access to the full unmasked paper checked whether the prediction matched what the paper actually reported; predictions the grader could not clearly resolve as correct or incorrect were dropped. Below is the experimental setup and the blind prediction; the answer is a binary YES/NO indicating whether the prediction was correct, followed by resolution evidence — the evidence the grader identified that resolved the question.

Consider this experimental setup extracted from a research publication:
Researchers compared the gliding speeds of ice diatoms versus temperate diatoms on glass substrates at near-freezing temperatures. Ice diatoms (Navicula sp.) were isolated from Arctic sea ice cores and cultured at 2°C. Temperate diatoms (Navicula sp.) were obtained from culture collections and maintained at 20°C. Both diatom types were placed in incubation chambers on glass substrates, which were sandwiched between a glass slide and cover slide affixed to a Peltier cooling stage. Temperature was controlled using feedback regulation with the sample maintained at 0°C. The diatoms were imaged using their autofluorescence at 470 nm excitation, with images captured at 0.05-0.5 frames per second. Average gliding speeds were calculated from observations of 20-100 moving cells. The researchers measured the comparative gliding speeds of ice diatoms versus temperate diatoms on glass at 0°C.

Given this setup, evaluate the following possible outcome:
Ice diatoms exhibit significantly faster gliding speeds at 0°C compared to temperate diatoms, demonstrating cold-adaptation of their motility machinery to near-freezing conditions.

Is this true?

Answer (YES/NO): YES